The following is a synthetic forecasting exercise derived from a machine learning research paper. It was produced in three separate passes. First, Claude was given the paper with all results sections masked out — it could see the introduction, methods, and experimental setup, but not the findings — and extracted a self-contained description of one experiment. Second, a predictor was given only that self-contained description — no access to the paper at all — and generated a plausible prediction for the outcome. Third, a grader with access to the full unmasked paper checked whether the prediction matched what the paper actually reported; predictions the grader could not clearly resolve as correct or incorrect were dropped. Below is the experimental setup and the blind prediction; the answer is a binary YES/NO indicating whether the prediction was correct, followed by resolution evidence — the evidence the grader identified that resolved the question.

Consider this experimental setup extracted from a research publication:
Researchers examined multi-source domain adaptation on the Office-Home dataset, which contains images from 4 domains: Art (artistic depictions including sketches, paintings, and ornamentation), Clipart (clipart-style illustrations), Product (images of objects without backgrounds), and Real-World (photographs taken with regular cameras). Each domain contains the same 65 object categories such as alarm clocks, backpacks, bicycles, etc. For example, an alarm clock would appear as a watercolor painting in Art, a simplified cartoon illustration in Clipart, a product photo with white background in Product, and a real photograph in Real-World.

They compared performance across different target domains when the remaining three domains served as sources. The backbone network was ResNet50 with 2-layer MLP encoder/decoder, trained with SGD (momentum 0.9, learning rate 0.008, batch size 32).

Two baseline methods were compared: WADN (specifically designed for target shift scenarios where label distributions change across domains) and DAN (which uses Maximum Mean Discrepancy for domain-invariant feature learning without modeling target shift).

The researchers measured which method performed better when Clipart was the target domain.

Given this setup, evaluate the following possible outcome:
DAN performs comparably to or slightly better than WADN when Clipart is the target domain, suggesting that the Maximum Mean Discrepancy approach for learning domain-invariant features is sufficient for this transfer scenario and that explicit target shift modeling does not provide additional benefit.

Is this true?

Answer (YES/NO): NO